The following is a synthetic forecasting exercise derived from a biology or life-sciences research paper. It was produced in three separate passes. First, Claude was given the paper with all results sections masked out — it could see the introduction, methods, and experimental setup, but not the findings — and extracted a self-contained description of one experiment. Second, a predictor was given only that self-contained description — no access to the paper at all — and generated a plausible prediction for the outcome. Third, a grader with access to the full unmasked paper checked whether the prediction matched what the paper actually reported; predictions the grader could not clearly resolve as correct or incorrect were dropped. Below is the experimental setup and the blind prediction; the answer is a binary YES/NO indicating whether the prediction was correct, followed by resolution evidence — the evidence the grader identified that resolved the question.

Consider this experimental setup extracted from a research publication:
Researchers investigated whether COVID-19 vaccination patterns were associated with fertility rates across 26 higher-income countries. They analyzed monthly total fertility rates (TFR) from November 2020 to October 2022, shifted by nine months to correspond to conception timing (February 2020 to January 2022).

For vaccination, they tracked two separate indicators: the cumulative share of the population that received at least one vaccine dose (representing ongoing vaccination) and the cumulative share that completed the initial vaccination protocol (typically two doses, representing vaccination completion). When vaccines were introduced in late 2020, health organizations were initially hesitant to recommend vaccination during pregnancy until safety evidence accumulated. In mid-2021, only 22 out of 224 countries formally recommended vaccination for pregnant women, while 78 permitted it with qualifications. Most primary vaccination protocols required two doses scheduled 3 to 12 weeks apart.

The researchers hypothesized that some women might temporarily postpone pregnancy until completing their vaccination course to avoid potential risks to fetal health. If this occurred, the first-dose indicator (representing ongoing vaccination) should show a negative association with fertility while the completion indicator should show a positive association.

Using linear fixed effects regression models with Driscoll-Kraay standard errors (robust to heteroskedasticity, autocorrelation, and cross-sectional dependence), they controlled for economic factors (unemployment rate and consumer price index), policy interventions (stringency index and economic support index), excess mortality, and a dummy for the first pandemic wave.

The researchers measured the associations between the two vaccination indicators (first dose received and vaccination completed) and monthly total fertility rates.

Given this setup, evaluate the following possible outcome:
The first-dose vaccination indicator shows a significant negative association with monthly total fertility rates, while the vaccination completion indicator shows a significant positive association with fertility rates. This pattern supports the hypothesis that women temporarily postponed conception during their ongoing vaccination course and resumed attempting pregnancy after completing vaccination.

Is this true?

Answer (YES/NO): YES